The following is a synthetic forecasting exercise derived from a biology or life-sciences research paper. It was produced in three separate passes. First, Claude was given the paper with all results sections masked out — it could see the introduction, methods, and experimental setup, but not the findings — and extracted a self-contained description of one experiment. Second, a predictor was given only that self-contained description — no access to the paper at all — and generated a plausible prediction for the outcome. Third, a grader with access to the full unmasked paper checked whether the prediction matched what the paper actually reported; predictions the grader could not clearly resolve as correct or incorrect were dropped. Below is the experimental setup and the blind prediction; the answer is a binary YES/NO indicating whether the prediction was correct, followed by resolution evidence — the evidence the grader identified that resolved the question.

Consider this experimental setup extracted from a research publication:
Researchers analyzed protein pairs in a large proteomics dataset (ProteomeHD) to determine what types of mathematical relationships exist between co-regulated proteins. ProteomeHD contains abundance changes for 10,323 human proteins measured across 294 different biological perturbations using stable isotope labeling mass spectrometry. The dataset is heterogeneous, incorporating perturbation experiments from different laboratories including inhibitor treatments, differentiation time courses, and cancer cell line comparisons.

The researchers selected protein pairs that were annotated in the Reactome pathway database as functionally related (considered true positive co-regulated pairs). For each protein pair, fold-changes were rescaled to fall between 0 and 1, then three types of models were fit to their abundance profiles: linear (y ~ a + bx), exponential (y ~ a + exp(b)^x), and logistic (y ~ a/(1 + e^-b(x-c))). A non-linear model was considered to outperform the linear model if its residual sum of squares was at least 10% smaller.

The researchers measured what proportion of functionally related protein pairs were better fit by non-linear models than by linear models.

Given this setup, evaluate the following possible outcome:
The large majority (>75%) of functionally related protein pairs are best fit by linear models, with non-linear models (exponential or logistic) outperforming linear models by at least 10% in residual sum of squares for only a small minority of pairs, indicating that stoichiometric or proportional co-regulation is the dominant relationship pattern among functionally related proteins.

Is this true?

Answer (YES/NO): YES